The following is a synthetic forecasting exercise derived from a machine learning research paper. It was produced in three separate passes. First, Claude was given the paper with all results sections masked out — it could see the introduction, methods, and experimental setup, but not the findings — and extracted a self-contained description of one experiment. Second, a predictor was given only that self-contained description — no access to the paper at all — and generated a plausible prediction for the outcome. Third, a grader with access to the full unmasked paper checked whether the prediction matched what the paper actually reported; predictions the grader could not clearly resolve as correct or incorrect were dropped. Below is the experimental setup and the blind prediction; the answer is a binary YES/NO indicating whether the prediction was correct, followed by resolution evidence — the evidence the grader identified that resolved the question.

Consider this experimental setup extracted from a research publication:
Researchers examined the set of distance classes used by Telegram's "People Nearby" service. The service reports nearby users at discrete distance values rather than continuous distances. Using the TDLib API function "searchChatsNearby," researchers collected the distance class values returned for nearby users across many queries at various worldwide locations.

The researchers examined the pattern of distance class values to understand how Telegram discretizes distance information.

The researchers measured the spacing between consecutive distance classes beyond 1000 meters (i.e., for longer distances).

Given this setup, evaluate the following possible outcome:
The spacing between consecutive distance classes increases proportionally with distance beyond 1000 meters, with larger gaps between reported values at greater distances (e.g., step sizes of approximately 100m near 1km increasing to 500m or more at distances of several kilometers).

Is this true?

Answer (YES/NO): NO